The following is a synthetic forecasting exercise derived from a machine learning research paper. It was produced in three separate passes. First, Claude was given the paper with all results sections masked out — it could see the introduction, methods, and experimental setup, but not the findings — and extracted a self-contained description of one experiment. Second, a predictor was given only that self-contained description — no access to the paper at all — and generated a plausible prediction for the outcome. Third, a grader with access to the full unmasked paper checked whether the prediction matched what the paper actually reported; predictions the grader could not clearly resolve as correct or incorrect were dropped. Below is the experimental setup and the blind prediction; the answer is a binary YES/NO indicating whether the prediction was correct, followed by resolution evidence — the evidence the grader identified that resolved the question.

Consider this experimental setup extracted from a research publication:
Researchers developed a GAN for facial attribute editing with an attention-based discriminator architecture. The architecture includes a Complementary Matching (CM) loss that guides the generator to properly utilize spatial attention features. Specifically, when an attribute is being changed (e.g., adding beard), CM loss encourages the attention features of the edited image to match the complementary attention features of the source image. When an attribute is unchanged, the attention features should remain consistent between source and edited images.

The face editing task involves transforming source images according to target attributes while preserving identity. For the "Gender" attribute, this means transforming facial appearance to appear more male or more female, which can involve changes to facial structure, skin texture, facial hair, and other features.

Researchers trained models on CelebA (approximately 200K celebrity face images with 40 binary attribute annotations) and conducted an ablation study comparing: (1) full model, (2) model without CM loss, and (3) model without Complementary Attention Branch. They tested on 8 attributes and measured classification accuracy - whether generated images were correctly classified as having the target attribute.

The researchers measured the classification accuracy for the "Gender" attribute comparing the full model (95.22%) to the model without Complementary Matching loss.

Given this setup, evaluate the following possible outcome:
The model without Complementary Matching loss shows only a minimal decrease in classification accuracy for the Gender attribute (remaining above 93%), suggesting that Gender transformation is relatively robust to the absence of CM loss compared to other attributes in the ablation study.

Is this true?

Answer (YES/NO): NO